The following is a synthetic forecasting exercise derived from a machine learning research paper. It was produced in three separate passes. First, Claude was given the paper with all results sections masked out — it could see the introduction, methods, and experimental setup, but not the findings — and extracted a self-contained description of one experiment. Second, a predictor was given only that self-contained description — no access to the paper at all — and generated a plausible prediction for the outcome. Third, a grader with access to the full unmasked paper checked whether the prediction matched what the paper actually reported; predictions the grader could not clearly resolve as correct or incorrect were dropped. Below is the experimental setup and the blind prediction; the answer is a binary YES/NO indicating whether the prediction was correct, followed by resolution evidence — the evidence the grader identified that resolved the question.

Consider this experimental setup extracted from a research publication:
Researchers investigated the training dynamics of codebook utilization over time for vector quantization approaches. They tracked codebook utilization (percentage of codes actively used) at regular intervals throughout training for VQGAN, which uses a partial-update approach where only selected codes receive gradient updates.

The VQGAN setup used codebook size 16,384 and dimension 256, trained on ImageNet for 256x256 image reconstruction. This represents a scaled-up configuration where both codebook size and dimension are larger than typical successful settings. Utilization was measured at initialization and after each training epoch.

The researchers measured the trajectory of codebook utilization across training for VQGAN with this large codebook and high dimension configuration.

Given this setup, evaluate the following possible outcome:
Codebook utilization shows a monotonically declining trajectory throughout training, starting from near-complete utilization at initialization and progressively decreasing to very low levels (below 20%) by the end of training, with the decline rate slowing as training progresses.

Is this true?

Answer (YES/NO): NO